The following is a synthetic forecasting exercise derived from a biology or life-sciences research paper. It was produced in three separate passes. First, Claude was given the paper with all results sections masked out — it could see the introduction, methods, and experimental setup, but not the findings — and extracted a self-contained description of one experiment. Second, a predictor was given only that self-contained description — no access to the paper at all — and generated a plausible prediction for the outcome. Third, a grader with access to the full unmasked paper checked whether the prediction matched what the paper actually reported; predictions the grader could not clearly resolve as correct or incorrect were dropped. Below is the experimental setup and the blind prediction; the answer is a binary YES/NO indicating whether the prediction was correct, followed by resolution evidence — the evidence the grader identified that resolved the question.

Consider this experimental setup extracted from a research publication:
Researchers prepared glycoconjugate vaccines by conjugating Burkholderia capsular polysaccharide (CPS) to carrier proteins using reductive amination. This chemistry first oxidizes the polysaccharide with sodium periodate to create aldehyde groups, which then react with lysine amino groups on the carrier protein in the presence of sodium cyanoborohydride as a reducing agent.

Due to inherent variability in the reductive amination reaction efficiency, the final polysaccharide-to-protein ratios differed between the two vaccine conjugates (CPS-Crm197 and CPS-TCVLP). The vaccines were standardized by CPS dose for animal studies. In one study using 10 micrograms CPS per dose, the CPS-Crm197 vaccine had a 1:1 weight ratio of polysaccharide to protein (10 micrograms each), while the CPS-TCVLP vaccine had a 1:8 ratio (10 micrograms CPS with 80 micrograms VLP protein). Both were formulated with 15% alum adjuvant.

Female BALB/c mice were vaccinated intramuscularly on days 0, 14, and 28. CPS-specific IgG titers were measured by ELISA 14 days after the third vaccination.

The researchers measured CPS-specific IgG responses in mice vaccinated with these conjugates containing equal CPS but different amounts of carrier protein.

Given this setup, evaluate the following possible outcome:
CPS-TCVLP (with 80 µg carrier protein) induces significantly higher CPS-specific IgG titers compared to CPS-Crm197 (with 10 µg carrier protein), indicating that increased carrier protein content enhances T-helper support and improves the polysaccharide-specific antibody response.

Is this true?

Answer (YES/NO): NO